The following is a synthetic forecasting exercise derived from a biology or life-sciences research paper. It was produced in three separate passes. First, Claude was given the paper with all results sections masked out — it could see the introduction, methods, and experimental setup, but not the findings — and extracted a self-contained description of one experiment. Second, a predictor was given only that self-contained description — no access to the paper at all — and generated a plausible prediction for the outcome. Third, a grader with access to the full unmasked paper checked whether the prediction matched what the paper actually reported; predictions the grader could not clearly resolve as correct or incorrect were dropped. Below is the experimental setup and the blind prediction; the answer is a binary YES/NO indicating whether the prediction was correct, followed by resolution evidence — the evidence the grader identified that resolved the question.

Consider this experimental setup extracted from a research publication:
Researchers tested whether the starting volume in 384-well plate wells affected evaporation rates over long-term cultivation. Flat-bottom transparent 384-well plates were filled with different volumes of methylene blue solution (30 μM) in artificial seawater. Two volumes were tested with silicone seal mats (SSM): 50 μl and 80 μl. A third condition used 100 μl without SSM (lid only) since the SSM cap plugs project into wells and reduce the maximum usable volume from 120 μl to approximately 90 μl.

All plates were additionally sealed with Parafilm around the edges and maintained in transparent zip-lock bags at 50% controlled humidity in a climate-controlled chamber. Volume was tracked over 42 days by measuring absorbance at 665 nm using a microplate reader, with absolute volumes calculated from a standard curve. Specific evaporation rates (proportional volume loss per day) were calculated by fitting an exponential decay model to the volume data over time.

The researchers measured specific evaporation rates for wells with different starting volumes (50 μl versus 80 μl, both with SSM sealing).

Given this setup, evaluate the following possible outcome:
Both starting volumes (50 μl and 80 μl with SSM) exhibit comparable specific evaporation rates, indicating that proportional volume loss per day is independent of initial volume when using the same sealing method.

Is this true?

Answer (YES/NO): NO